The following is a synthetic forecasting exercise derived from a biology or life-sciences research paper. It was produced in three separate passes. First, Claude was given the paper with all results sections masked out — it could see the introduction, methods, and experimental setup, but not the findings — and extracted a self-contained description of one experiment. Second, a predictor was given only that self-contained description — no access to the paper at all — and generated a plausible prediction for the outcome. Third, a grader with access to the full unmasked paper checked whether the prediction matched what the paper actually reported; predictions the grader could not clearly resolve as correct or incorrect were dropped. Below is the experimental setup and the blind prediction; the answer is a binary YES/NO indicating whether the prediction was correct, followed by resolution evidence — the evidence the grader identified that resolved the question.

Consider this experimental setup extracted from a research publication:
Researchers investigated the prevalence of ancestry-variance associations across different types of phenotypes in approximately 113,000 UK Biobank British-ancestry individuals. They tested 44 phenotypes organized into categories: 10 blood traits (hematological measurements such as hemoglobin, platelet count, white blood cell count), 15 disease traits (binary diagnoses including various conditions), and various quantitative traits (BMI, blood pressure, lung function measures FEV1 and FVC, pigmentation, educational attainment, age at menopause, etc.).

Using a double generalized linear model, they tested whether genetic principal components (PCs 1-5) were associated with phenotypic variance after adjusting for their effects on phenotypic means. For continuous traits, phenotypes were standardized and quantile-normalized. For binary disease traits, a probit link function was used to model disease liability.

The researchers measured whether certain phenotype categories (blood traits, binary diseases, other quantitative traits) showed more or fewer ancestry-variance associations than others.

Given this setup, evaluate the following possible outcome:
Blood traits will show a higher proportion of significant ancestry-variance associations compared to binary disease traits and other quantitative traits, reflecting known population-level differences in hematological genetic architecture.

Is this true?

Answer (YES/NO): YES